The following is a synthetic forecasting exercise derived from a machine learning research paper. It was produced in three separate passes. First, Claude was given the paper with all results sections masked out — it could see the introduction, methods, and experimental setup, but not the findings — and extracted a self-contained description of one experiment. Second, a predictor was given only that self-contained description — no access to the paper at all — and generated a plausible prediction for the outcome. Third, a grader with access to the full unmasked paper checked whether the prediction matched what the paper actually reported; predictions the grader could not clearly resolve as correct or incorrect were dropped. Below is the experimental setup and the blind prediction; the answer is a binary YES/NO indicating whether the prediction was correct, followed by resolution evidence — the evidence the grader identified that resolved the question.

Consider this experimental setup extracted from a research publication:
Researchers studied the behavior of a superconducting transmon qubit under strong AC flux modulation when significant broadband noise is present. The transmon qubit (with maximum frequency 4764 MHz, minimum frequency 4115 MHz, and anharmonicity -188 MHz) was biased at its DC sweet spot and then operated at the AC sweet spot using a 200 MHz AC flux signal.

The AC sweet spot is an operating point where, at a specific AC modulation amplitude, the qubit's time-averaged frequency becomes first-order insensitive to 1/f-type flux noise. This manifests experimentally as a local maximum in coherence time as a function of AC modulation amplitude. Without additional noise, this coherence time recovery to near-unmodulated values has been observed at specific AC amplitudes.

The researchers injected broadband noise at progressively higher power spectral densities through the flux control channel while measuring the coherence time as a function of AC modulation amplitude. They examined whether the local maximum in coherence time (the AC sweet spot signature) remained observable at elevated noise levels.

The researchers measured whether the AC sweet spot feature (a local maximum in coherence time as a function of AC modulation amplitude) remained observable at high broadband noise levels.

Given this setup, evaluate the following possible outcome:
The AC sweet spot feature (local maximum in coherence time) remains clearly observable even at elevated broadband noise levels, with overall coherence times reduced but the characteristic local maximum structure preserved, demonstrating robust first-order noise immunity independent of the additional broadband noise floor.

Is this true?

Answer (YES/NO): NO